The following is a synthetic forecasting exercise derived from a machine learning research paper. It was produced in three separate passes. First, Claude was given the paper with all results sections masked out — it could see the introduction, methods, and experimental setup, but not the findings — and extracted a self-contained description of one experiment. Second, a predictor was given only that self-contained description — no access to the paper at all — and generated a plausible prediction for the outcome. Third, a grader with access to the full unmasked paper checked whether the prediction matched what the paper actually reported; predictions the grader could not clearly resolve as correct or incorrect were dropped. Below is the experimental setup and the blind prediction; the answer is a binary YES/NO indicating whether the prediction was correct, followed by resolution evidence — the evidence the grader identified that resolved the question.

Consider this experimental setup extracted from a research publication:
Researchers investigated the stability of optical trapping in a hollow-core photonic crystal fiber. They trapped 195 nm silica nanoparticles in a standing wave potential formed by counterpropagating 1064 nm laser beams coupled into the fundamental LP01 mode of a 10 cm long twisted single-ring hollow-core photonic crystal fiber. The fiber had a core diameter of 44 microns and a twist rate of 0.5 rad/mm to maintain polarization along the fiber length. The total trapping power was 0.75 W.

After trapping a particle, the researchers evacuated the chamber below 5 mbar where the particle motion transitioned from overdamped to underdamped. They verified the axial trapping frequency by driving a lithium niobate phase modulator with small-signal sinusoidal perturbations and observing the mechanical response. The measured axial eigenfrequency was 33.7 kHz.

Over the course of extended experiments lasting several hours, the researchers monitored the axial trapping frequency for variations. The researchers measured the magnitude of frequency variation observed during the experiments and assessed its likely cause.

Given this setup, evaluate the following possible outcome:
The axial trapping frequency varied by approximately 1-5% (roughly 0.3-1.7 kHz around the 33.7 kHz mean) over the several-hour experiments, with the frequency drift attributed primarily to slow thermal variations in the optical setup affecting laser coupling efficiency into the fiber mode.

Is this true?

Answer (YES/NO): NO